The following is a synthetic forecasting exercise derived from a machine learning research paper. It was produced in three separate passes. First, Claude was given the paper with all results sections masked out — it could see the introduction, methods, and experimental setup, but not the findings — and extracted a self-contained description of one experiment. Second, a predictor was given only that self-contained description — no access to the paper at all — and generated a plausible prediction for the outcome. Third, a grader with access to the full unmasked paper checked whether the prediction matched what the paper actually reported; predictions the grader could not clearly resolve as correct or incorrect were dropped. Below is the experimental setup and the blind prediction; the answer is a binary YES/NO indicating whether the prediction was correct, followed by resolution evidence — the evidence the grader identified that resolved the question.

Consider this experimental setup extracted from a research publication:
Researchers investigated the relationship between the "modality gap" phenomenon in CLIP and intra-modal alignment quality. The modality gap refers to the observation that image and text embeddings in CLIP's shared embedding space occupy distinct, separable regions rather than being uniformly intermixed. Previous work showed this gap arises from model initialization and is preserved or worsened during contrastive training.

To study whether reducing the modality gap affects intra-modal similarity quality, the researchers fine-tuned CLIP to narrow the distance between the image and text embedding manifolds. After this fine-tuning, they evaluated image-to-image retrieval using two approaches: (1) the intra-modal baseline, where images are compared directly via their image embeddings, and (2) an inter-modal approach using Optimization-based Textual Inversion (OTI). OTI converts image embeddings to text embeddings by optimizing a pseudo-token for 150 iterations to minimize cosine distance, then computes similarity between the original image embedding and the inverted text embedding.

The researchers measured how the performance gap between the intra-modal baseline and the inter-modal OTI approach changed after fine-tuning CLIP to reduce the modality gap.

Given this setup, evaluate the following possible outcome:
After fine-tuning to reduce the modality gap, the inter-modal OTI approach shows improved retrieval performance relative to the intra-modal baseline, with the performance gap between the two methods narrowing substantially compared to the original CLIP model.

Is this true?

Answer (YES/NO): NO